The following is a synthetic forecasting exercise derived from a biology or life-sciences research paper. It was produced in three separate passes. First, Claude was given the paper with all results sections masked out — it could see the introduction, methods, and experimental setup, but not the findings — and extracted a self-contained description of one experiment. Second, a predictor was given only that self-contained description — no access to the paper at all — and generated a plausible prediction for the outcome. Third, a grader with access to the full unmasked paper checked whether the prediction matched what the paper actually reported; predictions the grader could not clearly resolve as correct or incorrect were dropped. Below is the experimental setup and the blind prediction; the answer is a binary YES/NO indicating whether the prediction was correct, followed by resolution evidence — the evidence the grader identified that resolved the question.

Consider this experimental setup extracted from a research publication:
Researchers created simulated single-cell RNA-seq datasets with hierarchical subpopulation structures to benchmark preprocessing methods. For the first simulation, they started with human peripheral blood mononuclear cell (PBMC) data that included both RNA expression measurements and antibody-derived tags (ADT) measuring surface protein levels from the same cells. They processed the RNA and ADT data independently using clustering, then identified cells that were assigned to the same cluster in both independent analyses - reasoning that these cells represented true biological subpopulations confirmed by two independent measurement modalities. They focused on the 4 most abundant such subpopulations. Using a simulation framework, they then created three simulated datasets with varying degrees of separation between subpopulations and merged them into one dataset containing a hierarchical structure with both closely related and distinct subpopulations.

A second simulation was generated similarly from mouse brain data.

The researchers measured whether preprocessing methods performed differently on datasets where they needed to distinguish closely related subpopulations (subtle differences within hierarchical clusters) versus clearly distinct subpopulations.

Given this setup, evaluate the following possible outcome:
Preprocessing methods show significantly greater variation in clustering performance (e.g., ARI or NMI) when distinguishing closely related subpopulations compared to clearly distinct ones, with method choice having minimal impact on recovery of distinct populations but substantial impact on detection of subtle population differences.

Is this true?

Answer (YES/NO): NO